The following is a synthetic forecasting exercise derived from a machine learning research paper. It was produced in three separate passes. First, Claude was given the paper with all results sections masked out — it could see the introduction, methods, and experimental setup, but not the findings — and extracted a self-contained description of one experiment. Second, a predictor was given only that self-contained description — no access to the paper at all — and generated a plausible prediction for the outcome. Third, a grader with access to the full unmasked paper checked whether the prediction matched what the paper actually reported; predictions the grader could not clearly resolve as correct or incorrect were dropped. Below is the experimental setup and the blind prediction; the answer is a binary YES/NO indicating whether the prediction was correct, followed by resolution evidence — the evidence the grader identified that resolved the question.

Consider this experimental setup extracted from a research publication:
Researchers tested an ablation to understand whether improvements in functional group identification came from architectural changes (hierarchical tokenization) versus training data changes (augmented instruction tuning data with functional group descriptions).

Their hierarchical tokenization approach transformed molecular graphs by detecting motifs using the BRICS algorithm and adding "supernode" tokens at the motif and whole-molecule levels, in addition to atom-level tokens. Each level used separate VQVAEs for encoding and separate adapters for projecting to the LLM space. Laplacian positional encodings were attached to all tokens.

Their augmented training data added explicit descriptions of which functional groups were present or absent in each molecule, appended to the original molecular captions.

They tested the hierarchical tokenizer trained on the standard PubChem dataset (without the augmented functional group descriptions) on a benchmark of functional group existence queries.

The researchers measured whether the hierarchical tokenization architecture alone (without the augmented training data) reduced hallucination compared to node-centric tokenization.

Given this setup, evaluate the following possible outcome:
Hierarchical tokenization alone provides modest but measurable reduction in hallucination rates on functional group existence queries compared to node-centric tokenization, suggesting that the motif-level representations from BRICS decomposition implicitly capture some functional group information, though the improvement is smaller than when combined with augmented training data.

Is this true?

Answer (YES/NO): YES